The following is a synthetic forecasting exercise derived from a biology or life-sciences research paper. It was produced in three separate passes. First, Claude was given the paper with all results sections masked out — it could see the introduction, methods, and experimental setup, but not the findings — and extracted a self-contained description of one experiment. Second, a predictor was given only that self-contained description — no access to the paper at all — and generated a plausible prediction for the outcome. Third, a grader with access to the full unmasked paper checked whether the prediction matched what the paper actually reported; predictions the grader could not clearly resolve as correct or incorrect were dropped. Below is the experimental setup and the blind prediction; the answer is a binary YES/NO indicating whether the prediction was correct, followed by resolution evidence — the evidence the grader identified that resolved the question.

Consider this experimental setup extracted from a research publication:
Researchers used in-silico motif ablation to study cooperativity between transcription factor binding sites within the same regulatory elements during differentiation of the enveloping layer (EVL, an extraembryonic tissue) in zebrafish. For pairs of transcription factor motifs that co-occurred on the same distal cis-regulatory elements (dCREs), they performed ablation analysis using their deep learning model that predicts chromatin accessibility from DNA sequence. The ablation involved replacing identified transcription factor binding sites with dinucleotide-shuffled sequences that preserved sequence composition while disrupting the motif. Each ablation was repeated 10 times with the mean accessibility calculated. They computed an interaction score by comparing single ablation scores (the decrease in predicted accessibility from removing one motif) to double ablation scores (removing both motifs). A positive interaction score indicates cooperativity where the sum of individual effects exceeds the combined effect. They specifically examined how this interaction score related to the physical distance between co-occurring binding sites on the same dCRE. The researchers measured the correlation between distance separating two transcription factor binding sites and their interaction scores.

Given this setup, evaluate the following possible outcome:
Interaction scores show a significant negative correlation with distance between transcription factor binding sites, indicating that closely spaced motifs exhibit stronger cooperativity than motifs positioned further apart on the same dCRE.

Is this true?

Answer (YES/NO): YES